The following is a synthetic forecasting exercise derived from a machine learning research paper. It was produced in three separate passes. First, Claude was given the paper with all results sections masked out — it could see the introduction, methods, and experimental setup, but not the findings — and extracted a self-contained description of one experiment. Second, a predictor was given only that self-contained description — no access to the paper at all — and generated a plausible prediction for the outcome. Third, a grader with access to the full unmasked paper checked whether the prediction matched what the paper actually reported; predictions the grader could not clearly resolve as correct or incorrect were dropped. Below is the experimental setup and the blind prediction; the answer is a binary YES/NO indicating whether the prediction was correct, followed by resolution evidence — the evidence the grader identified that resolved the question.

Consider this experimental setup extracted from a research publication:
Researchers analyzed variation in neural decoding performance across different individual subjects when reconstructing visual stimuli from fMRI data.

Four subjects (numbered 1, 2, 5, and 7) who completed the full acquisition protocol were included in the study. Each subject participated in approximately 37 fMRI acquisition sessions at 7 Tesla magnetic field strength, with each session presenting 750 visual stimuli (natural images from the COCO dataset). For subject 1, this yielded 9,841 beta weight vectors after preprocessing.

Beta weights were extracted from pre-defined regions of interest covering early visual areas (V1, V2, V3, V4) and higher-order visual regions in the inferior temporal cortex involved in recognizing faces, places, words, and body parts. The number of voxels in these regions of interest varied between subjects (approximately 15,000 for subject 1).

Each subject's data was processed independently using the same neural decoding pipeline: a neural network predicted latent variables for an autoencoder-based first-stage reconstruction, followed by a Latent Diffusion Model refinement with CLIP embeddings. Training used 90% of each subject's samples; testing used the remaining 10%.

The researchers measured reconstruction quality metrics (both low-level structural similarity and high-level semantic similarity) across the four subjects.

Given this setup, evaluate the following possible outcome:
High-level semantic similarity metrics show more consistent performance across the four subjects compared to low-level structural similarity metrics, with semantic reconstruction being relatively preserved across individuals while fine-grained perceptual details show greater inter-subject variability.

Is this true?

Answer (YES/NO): YES